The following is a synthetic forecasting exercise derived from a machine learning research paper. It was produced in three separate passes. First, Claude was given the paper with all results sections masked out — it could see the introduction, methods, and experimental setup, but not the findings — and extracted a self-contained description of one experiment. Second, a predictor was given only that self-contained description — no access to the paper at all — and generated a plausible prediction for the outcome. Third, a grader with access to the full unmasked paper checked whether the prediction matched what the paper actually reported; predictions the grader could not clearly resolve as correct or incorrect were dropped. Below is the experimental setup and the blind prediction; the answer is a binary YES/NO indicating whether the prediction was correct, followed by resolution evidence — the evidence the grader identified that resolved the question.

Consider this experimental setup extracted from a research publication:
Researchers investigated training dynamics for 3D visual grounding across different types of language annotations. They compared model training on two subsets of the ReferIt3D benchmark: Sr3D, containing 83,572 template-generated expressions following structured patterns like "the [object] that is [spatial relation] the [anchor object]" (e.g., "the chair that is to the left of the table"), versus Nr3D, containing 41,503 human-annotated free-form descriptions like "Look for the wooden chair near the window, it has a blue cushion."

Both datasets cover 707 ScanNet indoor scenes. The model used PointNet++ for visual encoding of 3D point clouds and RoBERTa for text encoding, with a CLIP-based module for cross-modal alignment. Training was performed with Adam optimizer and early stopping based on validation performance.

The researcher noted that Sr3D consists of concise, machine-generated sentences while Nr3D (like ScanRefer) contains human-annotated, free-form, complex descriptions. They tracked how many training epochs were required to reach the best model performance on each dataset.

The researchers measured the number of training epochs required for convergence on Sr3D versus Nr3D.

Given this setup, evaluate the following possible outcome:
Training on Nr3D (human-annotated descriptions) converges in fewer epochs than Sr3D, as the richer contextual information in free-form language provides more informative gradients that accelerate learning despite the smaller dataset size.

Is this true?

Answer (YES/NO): NO